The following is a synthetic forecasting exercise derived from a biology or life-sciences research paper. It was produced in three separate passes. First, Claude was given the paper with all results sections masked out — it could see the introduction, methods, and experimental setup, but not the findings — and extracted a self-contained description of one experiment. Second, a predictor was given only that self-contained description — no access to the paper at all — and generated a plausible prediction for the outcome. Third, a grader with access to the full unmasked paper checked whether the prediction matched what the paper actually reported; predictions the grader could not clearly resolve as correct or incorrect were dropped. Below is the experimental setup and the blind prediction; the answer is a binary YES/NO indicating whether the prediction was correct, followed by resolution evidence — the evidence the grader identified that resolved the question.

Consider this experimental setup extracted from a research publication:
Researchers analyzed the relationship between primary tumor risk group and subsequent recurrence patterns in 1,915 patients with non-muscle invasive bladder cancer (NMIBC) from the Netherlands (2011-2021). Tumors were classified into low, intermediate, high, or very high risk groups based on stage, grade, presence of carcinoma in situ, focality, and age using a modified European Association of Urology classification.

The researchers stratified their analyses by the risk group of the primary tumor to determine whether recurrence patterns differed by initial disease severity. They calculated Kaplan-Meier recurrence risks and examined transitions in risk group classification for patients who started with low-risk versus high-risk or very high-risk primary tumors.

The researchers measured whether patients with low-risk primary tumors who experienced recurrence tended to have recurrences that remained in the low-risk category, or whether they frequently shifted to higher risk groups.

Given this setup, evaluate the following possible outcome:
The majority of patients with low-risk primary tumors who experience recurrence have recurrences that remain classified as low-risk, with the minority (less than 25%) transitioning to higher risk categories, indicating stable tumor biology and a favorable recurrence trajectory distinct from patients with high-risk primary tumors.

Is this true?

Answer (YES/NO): NO